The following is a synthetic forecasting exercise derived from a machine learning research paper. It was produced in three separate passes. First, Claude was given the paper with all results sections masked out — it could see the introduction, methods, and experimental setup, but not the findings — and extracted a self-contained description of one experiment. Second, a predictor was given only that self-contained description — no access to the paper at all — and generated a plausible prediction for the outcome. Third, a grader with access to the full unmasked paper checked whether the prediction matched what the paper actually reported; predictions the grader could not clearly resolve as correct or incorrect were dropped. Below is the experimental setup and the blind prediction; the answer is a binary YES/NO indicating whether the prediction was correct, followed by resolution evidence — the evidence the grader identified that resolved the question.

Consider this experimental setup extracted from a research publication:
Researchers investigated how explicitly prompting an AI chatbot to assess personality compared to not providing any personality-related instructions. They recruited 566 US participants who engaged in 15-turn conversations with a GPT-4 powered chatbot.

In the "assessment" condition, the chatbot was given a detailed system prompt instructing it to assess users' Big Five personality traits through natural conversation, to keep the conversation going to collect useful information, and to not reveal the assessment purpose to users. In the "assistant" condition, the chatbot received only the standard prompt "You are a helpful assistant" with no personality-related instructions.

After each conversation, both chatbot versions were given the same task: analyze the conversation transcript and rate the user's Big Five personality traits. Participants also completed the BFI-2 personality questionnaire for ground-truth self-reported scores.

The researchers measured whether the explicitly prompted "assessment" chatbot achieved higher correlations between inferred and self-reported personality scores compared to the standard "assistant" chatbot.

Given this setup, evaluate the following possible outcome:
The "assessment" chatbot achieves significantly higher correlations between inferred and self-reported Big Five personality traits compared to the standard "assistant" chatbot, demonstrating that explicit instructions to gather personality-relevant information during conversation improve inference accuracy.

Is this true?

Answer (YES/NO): YES